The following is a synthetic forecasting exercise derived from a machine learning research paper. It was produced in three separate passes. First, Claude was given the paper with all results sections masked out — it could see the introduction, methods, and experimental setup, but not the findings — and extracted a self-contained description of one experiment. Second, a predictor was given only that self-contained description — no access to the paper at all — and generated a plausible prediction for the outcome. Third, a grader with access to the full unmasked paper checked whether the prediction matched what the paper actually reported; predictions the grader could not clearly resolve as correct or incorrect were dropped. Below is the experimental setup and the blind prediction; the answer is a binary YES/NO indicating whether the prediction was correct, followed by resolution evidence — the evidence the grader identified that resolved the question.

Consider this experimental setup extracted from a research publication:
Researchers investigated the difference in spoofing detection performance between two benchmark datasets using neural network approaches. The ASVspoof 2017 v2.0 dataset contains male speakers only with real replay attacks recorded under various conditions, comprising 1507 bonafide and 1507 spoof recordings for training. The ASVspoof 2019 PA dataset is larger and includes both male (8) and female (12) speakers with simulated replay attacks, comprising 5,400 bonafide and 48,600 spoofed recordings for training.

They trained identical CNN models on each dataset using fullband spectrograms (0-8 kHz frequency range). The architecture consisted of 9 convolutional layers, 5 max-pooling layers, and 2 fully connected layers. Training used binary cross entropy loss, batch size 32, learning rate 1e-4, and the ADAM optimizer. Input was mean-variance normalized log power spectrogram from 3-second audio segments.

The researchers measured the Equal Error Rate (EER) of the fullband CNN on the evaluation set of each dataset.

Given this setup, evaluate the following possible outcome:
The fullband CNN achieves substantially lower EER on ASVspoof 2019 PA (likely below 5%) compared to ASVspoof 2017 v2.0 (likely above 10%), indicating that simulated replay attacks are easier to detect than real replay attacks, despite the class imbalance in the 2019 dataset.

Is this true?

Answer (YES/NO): NO